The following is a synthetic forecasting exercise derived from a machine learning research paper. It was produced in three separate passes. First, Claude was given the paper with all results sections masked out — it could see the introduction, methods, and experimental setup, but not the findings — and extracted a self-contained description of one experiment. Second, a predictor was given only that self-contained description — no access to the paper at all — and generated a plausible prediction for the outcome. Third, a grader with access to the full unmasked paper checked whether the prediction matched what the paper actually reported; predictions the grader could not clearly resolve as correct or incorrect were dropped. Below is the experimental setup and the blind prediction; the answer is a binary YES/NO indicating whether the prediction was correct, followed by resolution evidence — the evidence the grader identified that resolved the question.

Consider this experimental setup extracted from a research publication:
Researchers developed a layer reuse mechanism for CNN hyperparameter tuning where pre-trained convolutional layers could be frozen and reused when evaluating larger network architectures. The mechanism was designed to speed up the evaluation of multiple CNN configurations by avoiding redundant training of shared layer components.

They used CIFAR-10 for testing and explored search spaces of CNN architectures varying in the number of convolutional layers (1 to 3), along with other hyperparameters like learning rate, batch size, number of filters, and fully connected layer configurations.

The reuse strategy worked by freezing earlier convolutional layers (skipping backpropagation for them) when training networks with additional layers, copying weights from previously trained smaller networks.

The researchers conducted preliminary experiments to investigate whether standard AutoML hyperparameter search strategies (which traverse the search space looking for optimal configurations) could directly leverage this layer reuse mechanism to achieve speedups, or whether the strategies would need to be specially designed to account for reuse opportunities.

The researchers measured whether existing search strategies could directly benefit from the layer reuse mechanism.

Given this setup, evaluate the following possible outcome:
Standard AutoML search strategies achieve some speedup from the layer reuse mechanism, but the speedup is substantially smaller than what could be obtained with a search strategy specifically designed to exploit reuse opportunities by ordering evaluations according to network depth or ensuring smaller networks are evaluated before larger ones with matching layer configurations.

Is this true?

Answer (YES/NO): NO